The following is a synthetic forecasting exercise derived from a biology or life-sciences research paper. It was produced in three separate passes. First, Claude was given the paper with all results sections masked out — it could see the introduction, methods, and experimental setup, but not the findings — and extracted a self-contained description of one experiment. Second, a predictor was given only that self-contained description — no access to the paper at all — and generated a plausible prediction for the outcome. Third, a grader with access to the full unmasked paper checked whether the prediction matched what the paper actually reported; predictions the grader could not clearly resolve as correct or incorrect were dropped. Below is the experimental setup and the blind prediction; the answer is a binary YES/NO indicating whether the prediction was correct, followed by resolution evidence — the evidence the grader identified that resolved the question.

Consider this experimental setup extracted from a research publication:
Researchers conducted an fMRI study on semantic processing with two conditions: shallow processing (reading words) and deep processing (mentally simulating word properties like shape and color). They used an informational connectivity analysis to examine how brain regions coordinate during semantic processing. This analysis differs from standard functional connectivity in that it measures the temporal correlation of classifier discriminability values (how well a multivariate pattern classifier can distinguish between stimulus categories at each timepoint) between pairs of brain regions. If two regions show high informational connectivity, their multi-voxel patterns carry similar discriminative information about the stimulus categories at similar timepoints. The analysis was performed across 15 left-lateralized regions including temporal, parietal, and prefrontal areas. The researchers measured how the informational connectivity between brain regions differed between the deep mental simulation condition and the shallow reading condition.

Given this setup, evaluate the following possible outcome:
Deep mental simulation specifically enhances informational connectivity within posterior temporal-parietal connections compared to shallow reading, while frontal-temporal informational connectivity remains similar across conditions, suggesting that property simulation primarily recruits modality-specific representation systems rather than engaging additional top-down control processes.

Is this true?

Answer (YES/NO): NO